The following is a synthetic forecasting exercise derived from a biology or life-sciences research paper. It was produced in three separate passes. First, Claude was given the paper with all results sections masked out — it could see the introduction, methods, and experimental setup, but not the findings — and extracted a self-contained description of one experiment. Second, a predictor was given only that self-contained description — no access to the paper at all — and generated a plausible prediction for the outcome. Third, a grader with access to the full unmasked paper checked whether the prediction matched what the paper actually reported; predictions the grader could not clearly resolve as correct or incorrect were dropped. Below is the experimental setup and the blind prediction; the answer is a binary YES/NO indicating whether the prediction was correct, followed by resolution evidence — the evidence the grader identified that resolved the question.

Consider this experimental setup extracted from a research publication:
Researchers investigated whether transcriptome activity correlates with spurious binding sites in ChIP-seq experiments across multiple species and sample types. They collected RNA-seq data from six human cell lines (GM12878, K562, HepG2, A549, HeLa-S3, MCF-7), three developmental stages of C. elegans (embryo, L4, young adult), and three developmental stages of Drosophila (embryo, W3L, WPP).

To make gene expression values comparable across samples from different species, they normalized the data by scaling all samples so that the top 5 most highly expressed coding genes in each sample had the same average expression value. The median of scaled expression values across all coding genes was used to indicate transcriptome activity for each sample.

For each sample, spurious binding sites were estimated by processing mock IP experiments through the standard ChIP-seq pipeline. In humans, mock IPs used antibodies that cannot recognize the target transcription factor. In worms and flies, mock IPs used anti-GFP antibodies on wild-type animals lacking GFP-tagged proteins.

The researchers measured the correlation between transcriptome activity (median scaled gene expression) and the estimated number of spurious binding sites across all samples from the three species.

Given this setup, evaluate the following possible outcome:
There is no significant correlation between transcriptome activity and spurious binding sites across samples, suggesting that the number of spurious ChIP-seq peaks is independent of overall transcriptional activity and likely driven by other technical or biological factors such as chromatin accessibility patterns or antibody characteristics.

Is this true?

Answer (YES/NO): NO